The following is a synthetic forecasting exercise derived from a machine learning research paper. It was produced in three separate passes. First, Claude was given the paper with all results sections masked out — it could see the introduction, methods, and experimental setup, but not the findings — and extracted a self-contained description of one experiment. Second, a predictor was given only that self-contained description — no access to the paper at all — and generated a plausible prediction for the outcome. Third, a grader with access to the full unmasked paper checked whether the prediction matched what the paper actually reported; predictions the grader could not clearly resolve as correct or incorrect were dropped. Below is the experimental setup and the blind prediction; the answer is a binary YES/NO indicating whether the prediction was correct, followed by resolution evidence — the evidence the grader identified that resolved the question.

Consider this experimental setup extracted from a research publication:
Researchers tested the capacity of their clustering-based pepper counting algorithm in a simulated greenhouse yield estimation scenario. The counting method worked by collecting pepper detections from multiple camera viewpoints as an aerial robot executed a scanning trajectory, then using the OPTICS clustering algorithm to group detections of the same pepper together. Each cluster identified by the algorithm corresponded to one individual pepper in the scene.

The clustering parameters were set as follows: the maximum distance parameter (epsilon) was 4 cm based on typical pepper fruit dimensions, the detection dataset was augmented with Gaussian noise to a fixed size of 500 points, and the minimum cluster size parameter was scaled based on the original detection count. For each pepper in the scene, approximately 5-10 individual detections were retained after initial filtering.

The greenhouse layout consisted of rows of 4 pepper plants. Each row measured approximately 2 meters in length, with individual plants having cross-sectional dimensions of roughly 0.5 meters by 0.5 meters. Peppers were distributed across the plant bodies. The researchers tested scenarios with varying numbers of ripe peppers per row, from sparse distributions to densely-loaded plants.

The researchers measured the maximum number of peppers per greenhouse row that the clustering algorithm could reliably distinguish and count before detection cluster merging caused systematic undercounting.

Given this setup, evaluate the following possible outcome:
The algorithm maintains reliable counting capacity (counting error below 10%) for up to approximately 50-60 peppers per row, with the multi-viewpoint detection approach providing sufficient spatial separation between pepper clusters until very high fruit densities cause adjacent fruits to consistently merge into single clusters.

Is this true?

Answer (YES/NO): NO